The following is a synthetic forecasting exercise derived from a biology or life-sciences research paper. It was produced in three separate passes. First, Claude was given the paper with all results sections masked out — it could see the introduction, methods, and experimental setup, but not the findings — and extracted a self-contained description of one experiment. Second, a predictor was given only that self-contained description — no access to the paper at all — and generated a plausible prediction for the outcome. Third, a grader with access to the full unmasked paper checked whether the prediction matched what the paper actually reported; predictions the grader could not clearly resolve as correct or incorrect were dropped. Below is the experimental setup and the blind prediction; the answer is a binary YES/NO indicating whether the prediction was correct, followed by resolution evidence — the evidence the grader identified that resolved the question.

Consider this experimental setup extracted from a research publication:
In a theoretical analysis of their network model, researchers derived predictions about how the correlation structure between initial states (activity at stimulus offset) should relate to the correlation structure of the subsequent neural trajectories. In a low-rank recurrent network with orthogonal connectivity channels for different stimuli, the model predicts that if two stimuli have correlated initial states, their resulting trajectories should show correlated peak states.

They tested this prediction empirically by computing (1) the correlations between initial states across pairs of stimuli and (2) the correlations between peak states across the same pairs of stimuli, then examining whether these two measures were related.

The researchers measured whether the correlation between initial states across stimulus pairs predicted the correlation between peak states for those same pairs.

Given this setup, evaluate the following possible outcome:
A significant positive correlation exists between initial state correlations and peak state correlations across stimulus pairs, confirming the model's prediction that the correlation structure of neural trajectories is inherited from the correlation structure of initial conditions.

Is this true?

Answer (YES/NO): YES